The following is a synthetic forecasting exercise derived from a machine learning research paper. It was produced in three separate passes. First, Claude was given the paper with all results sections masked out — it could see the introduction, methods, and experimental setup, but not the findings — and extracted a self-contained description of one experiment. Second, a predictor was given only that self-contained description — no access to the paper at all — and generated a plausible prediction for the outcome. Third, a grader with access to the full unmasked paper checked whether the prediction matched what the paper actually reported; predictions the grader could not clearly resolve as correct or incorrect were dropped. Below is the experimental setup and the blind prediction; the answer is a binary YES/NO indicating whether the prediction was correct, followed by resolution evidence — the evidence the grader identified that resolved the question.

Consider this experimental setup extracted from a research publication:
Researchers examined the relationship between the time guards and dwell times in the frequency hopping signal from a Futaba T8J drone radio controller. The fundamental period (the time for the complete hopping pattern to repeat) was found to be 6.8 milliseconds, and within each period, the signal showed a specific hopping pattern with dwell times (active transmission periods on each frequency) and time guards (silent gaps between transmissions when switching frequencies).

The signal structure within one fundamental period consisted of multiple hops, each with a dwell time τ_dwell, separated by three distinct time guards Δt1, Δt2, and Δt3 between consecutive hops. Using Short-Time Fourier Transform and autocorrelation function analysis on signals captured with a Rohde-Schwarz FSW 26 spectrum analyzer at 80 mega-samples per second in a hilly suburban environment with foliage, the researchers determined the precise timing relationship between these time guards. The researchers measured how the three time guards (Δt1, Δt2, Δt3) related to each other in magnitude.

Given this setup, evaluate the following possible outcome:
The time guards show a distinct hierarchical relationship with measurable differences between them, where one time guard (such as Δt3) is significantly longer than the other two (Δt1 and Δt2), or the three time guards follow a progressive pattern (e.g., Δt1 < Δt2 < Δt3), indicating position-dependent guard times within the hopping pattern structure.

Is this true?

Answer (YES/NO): YES